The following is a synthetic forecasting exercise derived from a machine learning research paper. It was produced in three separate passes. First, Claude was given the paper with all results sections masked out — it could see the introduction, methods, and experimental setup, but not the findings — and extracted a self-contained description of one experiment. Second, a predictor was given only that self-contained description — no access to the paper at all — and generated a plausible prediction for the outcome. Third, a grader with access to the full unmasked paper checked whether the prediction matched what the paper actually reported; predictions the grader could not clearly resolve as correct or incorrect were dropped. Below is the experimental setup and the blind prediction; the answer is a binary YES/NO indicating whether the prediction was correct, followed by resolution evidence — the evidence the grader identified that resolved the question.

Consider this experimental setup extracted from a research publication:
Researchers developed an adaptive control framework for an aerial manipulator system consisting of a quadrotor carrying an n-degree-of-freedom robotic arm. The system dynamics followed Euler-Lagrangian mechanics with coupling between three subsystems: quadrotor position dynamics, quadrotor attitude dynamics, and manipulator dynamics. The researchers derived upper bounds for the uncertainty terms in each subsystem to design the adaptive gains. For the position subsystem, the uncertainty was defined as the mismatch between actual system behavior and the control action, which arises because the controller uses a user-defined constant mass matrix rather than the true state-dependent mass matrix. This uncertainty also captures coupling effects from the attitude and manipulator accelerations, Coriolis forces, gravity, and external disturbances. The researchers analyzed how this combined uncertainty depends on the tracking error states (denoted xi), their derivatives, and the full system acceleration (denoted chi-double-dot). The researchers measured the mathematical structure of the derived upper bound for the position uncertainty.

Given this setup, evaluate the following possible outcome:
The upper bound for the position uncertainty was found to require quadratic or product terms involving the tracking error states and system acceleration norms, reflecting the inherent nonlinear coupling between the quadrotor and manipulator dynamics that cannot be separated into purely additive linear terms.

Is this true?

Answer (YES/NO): YES